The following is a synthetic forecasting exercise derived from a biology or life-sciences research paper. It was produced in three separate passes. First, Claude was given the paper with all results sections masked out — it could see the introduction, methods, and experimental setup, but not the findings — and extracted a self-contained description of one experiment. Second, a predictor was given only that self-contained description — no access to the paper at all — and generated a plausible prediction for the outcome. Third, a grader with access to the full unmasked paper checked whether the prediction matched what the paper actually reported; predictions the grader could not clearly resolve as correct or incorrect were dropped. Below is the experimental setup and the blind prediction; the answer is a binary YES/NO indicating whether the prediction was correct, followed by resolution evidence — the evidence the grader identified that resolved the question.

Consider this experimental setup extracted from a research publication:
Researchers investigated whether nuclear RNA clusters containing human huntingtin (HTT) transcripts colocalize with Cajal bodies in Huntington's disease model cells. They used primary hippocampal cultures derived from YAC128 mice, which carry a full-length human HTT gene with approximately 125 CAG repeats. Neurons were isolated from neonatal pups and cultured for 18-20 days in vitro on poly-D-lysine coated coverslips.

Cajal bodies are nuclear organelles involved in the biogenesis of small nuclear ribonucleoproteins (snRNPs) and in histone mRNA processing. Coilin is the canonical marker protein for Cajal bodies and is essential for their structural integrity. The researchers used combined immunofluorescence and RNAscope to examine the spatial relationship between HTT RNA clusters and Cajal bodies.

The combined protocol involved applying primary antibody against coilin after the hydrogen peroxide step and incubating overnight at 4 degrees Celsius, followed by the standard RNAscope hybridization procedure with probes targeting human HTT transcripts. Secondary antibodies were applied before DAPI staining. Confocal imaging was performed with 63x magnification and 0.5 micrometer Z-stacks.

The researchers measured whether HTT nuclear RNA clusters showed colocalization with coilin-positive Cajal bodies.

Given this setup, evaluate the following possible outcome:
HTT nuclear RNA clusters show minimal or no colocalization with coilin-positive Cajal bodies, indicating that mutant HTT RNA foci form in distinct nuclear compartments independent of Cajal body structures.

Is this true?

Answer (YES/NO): YES